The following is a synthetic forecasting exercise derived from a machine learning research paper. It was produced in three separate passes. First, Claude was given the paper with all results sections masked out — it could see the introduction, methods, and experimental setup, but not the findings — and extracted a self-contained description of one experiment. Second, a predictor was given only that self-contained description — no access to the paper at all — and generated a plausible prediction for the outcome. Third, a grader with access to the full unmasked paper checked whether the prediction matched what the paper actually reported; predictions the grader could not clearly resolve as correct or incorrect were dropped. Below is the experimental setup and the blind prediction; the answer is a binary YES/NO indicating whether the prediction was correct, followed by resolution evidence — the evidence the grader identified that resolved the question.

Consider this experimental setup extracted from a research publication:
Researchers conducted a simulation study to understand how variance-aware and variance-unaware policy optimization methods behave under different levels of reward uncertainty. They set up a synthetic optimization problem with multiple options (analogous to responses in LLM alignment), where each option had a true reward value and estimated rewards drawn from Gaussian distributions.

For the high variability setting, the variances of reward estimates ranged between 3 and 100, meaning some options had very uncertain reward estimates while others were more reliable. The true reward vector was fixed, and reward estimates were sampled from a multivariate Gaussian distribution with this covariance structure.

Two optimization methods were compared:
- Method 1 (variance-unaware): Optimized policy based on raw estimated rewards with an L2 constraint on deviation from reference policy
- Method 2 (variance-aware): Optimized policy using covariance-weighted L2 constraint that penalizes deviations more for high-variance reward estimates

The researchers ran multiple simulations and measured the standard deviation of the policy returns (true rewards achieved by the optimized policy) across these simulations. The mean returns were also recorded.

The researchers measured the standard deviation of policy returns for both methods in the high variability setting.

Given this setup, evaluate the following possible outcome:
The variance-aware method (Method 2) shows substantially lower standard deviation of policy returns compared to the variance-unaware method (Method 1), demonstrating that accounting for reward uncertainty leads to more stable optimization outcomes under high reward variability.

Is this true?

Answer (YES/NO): YES